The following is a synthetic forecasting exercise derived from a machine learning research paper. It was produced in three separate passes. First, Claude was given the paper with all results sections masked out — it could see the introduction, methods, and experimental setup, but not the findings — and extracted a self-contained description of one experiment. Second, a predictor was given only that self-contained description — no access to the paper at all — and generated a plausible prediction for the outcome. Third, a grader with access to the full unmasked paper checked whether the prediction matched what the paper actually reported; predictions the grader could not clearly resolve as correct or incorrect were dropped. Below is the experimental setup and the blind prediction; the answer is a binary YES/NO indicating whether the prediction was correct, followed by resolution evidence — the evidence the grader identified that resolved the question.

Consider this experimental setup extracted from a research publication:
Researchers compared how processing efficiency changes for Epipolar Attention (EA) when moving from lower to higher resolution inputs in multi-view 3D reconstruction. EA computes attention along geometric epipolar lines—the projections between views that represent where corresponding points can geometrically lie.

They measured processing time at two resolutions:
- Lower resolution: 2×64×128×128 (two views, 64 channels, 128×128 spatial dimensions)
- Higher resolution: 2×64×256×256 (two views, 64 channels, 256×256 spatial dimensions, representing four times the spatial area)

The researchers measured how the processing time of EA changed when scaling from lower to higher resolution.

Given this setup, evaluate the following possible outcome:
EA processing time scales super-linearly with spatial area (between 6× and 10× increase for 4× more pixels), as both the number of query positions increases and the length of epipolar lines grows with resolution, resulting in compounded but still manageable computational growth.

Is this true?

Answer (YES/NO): NO